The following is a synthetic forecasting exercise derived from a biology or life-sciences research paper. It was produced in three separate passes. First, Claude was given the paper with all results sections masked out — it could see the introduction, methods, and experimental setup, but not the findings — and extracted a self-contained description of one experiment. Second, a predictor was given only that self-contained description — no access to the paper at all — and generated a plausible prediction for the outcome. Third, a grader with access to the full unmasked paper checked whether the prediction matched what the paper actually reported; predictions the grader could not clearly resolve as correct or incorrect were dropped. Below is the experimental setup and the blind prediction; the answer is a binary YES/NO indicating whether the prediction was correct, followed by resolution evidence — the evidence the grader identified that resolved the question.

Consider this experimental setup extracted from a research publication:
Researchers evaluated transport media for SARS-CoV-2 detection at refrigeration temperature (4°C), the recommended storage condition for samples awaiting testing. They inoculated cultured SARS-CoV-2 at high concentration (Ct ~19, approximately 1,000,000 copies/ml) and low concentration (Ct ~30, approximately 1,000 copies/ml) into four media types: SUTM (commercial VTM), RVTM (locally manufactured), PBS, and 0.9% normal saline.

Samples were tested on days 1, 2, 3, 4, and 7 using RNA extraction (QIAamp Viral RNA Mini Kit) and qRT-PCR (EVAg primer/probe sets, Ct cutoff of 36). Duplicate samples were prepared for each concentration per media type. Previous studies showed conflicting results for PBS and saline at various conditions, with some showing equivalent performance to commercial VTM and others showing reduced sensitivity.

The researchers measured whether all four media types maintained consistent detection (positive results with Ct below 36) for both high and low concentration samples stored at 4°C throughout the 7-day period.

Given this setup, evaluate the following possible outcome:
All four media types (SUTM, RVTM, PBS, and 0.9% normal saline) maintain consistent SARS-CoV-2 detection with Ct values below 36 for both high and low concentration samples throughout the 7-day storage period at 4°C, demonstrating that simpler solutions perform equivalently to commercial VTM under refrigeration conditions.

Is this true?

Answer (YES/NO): YES